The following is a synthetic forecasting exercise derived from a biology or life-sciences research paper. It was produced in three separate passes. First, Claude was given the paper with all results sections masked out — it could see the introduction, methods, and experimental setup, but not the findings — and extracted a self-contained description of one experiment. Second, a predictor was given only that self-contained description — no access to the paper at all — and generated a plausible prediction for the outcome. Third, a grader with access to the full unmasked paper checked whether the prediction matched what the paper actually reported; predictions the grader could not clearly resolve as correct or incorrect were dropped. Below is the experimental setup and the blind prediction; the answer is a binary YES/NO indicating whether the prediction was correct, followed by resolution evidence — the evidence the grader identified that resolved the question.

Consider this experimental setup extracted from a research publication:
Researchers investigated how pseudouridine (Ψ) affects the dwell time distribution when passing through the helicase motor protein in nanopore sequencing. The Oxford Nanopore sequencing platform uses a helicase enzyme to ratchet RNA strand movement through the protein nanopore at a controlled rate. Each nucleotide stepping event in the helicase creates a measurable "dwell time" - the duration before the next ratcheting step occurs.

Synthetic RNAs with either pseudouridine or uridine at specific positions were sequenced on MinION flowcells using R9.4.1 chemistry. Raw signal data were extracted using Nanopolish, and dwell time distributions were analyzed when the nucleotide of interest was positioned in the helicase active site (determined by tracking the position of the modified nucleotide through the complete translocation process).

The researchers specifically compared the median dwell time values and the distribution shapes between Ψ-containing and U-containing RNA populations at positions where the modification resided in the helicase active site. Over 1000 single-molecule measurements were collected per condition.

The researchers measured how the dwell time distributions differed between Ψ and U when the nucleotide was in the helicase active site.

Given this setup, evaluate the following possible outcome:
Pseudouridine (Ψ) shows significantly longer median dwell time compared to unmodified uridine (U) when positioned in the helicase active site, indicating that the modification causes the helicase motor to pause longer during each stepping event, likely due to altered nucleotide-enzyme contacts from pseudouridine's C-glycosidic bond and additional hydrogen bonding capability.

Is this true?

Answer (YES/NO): NO